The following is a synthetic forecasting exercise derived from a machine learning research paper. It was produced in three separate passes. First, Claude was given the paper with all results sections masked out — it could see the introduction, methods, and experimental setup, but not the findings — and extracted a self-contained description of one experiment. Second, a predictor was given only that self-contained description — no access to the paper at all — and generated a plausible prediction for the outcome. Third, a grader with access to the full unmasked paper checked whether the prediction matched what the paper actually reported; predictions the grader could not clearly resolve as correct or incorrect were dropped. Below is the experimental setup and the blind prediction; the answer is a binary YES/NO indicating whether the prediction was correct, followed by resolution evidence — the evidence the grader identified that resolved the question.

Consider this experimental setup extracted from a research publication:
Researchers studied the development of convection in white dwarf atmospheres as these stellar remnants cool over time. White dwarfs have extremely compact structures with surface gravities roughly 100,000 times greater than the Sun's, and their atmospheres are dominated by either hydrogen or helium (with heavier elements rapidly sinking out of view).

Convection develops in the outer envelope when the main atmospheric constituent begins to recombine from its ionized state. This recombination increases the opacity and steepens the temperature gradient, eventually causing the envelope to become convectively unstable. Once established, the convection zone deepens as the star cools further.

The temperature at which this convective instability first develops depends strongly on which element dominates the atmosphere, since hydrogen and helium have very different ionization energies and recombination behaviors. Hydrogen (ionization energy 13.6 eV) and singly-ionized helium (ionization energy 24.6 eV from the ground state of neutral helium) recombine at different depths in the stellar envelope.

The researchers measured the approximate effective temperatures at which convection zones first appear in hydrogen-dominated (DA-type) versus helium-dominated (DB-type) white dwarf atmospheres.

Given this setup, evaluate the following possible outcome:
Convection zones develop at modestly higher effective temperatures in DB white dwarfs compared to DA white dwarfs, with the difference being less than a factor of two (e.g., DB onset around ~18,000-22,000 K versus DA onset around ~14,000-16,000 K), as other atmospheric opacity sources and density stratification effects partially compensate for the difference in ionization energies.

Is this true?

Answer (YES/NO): NO